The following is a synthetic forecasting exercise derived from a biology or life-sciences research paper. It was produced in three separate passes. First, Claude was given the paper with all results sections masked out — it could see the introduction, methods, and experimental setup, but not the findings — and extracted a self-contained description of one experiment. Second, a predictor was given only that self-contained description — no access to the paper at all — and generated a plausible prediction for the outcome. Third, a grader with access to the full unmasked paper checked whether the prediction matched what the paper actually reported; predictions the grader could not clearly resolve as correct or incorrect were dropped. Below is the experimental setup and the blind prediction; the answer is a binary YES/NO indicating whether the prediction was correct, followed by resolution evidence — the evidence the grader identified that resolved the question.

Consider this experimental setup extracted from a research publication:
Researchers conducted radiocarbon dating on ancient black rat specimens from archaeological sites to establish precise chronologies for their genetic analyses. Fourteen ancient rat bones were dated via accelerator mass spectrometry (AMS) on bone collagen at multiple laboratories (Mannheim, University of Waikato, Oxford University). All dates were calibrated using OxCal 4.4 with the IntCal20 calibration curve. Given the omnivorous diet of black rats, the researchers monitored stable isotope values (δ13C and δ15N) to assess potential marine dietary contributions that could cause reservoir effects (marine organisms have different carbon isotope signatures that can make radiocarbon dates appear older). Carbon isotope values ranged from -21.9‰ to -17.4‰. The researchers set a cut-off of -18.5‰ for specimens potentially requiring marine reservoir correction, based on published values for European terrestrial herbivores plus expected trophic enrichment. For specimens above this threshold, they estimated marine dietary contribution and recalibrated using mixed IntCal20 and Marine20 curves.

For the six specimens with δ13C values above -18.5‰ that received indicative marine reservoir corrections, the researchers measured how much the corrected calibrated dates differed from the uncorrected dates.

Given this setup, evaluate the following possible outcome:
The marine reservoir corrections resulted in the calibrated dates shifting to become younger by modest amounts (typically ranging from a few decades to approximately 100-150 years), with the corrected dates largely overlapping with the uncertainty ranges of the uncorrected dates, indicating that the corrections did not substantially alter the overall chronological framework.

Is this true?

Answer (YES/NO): YES